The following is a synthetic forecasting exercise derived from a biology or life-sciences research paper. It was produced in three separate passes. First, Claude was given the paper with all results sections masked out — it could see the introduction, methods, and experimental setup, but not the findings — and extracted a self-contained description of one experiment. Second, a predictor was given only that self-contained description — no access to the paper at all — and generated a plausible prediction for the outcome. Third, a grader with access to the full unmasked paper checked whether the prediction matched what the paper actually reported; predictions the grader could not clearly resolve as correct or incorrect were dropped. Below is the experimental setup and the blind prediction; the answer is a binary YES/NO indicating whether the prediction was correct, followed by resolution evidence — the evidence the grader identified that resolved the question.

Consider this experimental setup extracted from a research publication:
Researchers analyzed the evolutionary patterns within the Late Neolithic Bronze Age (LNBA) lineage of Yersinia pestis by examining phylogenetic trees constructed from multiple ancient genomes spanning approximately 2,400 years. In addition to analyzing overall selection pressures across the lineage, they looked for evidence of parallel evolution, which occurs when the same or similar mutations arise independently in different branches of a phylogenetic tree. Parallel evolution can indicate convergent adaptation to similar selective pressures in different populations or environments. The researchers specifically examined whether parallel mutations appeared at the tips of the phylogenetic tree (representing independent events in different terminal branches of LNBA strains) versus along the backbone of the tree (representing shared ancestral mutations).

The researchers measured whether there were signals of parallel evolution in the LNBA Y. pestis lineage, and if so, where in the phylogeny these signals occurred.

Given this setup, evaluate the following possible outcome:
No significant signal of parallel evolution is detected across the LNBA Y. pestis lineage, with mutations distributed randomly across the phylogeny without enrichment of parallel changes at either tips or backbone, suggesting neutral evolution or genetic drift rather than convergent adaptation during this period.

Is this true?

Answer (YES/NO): NO